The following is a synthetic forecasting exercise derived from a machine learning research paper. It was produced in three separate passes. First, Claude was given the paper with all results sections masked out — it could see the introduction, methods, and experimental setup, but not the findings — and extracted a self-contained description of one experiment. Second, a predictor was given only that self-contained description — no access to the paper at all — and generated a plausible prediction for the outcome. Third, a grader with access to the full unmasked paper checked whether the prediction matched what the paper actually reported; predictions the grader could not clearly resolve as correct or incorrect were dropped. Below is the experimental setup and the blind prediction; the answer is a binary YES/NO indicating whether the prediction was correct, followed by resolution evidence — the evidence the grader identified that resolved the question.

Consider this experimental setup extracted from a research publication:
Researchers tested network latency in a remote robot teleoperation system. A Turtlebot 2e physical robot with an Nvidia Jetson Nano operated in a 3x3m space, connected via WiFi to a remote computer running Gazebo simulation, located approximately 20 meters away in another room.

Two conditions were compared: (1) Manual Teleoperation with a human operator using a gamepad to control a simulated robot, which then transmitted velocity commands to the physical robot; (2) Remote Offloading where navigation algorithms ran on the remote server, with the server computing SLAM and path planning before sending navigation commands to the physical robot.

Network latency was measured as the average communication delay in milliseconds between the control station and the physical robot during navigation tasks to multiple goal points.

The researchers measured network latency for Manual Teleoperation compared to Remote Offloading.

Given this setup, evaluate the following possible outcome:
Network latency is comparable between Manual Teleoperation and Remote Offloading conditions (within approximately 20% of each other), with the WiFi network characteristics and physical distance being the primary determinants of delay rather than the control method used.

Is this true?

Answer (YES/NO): NO